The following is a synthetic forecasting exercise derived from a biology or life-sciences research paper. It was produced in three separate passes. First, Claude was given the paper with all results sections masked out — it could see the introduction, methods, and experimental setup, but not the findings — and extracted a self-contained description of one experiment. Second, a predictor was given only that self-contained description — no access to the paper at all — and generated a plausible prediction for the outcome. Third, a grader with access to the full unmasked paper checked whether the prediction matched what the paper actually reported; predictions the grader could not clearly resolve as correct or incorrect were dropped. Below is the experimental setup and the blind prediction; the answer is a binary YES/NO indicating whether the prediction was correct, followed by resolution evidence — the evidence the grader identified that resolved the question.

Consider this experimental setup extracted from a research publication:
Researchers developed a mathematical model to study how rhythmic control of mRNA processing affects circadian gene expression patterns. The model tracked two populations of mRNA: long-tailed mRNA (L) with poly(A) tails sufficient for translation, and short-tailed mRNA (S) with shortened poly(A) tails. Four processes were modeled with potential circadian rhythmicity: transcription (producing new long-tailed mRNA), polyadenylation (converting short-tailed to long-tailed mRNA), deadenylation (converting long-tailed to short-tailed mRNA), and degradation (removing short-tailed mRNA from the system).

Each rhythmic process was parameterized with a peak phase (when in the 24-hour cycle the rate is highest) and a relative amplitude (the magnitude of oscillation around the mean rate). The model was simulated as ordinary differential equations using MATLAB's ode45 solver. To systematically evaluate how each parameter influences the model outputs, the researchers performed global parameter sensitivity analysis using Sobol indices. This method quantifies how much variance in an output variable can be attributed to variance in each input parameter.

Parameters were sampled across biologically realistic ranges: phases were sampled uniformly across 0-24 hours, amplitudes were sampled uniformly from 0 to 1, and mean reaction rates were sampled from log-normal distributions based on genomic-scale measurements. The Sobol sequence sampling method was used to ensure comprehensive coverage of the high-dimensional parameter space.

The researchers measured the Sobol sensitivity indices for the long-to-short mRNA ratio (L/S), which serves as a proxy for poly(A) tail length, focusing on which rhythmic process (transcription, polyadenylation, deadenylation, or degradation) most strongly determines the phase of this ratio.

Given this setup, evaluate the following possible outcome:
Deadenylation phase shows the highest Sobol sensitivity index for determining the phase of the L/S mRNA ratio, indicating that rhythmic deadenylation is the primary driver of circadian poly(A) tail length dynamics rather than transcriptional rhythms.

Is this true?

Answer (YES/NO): YES